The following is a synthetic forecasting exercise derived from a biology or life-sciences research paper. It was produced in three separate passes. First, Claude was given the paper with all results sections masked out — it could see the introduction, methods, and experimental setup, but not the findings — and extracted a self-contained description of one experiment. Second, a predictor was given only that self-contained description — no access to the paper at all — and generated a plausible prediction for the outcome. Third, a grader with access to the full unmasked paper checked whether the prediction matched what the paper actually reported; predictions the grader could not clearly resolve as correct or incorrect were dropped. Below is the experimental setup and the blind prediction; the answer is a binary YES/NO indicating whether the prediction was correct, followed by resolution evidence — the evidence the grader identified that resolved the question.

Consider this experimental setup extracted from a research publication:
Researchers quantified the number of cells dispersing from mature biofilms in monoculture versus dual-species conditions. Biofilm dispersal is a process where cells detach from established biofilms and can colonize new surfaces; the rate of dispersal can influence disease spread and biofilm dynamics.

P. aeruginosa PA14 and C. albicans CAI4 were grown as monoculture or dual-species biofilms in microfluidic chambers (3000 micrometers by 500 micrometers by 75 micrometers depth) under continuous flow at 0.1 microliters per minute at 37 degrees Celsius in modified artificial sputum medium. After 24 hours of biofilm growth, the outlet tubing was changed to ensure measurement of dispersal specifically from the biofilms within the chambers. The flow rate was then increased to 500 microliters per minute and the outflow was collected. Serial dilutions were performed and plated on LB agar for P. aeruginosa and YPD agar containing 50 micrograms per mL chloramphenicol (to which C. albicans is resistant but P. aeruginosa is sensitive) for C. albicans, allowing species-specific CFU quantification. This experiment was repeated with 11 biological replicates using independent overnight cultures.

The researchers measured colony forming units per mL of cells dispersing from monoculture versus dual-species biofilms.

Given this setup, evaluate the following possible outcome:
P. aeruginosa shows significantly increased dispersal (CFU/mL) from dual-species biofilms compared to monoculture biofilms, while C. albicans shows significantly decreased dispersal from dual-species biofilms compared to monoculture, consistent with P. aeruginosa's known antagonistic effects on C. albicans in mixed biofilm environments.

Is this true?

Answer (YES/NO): NO